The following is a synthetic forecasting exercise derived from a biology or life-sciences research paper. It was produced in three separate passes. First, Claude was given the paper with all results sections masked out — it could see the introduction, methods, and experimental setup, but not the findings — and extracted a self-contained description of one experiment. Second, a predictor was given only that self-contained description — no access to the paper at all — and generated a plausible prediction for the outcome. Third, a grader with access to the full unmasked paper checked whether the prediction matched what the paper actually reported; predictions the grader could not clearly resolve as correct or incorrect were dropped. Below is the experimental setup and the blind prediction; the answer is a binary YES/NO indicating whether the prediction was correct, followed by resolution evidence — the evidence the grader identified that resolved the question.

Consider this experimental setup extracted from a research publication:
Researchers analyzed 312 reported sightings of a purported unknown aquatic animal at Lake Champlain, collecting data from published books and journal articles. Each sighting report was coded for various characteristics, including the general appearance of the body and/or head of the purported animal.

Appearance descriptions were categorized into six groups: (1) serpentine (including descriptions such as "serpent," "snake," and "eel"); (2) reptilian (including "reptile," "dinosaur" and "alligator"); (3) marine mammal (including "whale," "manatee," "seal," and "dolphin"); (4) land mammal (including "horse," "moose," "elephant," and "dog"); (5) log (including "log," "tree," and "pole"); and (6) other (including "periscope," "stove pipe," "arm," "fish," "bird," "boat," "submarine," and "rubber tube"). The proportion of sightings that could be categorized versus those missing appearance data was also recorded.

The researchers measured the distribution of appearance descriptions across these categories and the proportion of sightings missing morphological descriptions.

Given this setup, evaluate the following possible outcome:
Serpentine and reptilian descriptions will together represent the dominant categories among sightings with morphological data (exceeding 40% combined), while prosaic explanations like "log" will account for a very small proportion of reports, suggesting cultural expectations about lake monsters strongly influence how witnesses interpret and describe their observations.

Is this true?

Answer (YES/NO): NO